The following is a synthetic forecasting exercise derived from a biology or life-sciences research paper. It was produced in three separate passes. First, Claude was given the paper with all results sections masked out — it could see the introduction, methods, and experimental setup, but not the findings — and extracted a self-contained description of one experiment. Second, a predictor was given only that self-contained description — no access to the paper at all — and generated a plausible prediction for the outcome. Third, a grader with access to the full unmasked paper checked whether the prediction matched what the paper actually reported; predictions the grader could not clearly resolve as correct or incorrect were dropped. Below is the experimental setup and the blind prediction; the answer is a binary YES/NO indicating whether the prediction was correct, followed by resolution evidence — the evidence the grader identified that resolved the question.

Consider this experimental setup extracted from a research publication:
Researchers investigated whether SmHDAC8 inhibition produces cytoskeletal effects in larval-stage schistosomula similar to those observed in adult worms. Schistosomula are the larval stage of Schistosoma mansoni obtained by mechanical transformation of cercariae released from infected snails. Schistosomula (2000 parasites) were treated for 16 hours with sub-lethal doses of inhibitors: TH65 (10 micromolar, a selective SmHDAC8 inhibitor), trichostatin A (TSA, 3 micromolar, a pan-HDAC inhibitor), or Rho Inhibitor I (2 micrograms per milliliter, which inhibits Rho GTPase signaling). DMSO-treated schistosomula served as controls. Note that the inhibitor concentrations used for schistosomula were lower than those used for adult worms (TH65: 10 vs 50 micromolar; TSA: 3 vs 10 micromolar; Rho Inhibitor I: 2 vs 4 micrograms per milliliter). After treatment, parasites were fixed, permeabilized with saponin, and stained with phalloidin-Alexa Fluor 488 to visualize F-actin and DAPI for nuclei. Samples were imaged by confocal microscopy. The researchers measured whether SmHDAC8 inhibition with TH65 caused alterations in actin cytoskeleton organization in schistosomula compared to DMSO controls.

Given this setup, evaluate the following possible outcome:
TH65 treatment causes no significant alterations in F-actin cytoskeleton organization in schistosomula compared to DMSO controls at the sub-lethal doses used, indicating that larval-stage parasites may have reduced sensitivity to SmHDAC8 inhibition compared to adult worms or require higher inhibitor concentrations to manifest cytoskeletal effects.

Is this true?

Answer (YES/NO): NO